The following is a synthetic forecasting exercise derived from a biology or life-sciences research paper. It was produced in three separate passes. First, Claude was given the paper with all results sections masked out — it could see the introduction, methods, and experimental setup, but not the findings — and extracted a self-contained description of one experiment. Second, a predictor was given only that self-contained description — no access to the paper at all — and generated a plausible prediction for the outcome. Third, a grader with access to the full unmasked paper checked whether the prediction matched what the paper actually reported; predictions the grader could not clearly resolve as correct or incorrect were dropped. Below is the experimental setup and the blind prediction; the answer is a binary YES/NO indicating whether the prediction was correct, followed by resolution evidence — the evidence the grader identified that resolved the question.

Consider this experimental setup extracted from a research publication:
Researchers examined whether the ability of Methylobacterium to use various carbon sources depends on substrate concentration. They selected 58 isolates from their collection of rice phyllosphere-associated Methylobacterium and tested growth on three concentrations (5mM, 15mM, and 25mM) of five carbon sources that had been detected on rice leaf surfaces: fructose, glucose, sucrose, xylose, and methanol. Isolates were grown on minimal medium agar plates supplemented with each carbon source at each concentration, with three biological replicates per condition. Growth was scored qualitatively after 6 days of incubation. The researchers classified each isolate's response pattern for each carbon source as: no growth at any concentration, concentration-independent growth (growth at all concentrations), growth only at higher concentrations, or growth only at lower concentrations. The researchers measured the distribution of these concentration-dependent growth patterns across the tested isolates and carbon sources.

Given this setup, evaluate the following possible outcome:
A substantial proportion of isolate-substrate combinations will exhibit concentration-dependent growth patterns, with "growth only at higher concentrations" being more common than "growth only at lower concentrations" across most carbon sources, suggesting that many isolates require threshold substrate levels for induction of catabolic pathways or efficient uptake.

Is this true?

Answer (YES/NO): NO